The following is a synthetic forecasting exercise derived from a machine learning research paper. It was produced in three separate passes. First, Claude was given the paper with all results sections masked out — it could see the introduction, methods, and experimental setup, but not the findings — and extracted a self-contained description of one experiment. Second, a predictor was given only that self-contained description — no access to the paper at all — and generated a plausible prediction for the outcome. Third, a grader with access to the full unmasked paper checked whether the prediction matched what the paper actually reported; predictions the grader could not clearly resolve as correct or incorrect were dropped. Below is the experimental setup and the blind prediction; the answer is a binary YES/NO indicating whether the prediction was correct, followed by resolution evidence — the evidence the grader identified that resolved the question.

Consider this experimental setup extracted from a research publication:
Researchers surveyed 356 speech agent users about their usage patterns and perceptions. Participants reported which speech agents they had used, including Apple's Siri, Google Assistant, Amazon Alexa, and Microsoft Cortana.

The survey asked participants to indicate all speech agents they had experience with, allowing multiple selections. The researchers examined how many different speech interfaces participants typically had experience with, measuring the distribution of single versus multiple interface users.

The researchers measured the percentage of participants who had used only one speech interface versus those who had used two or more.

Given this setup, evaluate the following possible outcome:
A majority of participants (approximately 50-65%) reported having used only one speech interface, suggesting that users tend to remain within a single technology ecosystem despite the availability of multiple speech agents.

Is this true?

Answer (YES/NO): NO